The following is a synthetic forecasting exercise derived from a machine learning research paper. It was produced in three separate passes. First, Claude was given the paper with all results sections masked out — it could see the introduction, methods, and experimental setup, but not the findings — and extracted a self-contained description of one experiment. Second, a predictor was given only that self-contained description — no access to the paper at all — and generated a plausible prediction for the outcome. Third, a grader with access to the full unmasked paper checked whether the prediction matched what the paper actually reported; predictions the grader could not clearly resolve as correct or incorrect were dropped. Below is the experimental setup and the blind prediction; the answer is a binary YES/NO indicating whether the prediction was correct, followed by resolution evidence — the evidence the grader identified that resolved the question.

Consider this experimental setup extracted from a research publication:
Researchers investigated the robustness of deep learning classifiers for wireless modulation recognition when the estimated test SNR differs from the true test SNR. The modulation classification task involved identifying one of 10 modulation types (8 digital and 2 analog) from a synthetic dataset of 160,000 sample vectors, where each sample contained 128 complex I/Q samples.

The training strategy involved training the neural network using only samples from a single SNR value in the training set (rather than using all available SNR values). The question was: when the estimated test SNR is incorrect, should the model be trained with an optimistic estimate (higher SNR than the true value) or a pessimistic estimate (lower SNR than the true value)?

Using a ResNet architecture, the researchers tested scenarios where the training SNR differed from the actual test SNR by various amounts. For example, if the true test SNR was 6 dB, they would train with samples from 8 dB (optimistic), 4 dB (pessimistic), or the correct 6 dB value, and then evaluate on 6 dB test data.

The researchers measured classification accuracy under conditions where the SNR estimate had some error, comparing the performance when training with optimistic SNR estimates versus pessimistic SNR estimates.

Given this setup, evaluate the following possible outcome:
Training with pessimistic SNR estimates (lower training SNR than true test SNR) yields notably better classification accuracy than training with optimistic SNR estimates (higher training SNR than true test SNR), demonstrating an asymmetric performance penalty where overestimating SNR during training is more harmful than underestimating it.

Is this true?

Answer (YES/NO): NO